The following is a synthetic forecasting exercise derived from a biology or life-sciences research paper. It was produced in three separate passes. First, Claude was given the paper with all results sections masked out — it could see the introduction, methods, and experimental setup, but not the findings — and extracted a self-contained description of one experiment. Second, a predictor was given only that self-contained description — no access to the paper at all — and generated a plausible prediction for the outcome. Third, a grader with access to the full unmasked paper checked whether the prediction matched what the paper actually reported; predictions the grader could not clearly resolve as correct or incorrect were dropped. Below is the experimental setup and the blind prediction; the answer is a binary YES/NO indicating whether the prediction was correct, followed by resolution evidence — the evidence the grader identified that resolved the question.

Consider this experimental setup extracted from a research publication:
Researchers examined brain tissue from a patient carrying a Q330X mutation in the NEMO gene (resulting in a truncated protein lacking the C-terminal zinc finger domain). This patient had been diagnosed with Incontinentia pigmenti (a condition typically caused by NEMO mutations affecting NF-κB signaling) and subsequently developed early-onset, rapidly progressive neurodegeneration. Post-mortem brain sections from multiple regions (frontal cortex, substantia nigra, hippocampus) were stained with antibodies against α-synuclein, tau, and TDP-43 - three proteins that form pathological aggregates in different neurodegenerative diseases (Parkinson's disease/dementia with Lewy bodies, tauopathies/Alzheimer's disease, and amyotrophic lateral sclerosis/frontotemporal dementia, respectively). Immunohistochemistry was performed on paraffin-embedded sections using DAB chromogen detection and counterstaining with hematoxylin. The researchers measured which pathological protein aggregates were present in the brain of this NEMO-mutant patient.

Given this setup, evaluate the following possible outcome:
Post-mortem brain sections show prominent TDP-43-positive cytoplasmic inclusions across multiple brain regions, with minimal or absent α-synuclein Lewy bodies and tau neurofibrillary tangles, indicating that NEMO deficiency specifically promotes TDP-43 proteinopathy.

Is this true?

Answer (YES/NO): NO